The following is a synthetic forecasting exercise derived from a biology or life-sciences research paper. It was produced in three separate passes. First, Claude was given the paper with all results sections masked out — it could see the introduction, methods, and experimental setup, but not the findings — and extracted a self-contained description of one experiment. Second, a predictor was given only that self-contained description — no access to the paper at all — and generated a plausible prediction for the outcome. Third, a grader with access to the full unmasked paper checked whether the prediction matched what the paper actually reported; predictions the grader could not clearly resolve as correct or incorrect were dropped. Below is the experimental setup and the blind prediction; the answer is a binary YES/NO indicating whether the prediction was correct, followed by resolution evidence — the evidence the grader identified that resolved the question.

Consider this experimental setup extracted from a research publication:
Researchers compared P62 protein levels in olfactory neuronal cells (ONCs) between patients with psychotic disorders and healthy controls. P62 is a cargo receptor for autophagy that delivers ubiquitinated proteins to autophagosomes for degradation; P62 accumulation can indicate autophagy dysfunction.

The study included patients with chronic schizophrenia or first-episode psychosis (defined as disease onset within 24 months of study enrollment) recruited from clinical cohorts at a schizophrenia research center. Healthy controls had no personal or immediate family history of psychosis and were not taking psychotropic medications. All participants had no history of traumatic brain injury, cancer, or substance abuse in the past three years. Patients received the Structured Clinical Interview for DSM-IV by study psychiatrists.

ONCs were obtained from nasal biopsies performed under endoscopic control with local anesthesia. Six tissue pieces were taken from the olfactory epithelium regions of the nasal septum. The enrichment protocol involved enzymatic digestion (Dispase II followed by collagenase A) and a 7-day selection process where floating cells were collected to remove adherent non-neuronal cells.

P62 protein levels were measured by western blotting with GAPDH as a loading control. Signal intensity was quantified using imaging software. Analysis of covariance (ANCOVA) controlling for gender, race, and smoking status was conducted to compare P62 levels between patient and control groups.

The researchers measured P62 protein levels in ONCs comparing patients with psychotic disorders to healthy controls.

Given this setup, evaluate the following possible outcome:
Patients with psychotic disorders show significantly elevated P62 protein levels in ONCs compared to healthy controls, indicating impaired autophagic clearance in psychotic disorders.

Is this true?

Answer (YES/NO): YES